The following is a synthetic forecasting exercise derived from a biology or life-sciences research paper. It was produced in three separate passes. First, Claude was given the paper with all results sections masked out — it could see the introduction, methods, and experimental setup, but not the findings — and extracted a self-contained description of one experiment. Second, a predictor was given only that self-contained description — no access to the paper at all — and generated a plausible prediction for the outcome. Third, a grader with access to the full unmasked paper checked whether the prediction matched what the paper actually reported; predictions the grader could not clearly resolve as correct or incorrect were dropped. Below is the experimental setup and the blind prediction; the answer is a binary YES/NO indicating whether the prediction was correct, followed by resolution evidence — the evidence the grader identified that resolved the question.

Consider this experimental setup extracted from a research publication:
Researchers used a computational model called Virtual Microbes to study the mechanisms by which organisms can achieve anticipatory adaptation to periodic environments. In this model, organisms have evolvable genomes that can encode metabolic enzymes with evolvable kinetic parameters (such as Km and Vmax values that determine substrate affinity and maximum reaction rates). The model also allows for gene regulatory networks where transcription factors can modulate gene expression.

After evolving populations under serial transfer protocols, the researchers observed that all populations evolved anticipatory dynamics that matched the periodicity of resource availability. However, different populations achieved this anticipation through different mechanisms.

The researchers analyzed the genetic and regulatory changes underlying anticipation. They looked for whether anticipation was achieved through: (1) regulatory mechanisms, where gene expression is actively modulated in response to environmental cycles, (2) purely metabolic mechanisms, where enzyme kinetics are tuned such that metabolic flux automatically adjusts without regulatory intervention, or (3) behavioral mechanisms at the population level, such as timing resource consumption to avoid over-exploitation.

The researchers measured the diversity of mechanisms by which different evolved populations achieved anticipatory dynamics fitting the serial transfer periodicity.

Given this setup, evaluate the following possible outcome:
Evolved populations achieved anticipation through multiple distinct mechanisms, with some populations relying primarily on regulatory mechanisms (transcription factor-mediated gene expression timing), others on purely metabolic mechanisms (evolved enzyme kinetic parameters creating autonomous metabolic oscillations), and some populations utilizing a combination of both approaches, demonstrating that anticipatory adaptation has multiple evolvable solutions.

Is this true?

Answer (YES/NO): YES